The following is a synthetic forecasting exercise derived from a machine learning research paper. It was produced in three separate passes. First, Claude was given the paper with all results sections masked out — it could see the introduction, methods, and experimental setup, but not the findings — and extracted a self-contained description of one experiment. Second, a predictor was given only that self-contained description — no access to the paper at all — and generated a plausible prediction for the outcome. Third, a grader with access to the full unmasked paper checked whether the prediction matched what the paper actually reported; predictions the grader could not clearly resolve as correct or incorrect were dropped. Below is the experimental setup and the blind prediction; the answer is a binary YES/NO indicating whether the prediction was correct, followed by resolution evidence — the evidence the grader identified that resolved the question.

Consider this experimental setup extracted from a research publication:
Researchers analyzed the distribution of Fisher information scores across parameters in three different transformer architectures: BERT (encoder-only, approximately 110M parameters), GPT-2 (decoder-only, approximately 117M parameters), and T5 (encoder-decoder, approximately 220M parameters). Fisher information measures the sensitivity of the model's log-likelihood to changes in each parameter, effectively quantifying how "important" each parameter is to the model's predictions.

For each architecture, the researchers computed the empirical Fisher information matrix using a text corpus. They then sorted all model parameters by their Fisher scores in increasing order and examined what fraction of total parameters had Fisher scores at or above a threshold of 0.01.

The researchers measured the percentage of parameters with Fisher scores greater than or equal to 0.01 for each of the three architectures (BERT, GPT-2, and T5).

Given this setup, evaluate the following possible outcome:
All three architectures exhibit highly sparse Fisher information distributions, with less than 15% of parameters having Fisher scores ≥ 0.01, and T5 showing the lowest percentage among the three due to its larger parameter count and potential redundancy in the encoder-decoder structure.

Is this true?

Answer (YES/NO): YES